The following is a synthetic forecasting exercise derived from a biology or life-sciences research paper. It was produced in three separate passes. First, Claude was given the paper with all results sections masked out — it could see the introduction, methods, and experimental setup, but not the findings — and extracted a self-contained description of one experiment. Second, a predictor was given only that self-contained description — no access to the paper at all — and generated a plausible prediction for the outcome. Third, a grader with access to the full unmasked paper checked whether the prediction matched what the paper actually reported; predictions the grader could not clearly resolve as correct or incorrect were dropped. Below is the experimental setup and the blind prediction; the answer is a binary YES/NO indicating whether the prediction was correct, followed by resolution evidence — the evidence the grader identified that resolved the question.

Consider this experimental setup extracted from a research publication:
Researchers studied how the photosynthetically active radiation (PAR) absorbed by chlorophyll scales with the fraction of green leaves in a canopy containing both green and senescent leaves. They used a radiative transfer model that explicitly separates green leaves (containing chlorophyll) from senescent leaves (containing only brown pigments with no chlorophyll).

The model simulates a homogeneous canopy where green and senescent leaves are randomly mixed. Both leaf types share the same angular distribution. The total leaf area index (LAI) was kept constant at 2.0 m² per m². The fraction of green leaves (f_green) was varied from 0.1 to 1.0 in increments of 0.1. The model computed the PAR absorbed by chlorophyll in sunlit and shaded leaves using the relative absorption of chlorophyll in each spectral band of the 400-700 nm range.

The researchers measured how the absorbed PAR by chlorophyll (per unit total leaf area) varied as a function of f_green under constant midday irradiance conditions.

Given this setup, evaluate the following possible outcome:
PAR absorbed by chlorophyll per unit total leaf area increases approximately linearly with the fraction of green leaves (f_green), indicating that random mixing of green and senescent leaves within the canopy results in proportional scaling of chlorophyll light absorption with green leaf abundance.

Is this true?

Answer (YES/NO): YES